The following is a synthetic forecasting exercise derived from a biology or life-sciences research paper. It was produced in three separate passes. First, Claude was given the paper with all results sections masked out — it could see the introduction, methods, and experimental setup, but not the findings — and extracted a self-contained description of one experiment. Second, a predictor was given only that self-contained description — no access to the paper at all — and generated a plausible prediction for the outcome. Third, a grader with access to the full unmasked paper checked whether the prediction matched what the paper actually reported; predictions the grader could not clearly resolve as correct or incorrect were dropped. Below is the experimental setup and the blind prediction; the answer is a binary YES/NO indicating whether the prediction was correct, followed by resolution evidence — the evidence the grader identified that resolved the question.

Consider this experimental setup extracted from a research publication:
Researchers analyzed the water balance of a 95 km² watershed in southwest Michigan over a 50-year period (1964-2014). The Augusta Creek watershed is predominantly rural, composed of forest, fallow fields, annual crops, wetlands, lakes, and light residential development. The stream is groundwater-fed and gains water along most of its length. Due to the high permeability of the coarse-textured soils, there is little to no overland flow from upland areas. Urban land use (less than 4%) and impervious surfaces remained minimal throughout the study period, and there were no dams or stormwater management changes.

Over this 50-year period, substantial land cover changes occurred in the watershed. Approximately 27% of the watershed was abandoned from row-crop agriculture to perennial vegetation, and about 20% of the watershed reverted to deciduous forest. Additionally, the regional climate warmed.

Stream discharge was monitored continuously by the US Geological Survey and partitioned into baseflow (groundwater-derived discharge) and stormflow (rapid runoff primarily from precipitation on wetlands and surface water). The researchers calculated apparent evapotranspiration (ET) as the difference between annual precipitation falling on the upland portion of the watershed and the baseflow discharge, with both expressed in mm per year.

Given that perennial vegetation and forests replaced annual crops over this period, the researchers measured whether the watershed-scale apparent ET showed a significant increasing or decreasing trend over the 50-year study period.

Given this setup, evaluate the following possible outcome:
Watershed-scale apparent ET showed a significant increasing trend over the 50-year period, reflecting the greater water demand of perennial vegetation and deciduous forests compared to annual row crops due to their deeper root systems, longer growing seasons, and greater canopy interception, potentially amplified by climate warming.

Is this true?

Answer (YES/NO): NO